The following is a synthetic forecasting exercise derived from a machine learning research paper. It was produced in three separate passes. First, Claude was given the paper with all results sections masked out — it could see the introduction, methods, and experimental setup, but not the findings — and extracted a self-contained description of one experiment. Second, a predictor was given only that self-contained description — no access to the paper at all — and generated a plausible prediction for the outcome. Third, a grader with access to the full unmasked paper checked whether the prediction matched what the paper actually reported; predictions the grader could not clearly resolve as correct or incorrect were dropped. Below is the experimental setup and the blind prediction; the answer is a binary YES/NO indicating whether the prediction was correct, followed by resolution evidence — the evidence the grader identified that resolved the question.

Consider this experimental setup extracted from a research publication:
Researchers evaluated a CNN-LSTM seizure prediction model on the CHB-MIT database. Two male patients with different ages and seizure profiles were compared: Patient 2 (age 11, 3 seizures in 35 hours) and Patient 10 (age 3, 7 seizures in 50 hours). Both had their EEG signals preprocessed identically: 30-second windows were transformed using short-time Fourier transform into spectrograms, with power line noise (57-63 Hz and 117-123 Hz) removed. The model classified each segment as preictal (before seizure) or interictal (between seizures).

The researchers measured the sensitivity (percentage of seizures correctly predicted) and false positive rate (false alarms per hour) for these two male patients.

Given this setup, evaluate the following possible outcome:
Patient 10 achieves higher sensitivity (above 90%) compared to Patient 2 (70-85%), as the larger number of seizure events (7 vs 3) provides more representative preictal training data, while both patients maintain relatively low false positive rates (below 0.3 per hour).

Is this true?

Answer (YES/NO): NO